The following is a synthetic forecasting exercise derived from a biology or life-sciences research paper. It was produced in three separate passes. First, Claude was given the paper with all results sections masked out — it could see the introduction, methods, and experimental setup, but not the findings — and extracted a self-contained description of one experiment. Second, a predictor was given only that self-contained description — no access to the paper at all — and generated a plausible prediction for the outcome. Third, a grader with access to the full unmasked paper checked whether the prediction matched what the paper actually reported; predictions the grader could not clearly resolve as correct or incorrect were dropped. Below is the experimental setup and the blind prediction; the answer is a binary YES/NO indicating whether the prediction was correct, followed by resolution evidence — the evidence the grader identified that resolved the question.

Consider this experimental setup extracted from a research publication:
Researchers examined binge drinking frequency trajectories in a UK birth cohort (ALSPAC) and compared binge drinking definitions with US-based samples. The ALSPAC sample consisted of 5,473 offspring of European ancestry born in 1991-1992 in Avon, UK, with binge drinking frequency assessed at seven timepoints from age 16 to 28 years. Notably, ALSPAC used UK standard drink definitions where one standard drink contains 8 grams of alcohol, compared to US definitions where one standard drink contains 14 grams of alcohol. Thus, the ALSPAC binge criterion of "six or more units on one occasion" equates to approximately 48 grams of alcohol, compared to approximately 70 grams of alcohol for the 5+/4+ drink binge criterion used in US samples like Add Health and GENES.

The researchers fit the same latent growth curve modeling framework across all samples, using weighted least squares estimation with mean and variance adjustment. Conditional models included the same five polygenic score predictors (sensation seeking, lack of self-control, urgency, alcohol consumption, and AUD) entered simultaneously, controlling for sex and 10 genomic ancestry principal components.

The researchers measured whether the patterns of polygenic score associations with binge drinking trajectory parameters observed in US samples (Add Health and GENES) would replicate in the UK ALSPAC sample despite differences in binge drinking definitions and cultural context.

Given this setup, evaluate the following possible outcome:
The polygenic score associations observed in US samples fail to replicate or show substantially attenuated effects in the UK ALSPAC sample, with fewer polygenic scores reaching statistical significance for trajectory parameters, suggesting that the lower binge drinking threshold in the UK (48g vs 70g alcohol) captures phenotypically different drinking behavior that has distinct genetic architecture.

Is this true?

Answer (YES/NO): NO